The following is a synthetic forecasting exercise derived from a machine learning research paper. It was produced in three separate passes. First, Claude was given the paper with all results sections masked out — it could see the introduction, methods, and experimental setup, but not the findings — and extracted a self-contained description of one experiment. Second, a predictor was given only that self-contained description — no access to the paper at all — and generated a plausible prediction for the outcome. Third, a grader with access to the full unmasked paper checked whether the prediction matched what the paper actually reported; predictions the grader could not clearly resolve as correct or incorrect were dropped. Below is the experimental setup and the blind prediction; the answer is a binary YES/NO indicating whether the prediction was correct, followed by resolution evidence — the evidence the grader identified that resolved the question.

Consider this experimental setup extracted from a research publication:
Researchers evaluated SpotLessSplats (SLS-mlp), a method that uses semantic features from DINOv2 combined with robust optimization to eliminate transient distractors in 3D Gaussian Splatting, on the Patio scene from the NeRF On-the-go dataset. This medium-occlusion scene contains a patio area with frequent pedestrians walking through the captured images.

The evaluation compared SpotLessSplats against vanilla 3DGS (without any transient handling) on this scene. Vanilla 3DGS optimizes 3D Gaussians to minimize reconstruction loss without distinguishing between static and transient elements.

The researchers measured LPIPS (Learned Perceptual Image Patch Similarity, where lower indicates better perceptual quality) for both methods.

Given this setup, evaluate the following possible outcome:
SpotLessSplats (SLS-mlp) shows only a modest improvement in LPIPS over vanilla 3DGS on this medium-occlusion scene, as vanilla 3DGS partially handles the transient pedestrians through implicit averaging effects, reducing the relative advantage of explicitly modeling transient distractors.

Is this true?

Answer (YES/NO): NO